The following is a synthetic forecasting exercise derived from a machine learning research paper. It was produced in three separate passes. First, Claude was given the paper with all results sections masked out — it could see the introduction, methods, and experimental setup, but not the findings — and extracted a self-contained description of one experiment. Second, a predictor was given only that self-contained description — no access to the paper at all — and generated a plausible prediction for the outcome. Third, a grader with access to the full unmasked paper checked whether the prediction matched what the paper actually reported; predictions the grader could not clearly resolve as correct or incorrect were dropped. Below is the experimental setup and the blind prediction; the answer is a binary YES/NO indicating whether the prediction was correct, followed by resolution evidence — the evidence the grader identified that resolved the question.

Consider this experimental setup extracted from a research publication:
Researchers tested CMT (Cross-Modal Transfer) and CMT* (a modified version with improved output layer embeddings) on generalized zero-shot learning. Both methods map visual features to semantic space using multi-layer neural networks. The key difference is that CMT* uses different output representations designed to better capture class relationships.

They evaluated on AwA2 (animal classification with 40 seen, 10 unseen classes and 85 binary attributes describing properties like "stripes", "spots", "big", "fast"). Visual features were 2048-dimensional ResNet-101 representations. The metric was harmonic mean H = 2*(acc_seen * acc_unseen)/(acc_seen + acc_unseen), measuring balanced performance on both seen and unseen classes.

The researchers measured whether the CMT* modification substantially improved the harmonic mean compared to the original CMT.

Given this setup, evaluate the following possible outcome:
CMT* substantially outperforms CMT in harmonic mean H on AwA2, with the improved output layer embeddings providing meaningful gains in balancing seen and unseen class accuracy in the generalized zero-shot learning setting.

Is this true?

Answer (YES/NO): YES